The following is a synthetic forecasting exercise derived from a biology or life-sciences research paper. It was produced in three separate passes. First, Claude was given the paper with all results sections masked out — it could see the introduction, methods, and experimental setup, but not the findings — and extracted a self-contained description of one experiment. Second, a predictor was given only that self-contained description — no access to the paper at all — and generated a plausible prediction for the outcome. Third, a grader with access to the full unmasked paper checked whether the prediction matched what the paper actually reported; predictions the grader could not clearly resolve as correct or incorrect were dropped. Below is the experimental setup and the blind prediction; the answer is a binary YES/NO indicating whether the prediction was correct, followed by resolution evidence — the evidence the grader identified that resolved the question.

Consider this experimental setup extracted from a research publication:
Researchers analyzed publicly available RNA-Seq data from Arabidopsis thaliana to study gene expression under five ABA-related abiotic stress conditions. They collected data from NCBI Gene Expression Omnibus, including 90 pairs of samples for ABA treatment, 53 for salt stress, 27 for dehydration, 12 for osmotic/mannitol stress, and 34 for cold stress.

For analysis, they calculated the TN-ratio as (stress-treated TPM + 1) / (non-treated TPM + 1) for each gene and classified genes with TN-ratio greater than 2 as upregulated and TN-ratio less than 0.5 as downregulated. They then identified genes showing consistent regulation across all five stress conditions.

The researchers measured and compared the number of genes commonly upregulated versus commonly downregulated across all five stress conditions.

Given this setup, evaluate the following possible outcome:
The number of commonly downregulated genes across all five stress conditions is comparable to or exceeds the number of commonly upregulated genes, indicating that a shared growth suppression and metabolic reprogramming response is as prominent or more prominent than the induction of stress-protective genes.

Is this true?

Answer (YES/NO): NO